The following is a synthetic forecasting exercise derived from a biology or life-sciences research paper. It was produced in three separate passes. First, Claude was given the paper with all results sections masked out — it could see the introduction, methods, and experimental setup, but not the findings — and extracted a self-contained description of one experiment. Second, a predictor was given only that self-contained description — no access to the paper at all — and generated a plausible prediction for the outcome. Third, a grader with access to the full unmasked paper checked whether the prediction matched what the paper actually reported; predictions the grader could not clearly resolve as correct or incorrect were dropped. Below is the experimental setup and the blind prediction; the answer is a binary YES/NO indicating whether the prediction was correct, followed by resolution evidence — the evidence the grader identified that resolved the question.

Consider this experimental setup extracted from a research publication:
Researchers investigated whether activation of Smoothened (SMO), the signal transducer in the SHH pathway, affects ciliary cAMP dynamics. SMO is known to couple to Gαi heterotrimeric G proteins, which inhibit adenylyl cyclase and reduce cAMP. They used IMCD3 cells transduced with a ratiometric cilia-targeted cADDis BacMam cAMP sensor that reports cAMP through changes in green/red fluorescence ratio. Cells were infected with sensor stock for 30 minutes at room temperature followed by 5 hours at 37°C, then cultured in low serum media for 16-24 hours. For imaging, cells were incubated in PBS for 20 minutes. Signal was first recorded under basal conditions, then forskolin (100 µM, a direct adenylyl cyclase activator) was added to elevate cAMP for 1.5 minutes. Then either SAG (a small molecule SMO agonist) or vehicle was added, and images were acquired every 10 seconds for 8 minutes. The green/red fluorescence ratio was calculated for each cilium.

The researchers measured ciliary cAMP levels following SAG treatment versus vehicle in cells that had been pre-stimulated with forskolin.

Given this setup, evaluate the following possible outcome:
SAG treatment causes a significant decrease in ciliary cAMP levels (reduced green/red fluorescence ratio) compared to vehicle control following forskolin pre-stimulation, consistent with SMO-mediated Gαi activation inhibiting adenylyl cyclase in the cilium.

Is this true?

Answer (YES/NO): NO